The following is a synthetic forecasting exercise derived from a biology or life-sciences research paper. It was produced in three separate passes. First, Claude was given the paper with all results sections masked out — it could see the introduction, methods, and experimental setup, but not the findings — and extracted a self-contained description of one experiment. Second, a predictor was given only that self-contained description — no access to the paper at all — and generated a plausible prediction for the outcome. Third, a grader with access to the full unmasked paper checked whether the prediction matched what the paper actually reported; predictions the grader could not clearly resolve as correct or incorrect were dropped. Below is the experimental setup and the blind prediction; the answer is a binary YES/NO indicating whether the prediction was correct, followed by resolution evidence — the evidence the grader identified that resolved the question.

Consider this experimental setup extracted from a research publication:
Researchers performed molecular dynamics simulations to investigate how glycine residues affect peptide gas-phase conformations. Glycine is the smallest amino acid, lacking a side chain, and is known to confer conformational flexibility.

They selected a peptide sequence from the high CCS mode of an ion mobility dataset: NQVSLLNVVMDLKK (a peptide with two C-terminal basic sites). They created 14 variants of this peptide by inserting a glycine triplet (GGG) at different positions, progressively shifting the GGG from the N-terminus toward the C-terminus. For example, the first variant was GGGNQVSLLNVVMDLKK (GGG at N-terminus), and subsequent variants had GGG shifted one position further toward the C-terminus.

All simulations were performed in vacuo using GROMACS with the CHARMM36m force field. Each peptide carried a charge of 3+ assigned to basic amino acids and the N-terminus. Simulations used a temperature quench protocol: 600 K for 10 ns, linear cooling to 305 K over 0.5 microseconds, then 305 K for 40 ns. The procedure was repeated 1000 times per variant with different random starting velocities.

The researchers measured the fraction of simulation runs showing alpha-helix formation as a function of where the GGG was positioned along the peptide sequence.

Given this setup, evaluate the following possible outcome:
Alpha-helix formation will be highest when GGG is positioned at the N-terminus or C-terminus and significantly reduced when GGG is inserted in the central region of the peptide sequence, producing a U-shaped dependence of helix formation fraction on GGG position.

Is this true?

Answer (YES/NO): YES